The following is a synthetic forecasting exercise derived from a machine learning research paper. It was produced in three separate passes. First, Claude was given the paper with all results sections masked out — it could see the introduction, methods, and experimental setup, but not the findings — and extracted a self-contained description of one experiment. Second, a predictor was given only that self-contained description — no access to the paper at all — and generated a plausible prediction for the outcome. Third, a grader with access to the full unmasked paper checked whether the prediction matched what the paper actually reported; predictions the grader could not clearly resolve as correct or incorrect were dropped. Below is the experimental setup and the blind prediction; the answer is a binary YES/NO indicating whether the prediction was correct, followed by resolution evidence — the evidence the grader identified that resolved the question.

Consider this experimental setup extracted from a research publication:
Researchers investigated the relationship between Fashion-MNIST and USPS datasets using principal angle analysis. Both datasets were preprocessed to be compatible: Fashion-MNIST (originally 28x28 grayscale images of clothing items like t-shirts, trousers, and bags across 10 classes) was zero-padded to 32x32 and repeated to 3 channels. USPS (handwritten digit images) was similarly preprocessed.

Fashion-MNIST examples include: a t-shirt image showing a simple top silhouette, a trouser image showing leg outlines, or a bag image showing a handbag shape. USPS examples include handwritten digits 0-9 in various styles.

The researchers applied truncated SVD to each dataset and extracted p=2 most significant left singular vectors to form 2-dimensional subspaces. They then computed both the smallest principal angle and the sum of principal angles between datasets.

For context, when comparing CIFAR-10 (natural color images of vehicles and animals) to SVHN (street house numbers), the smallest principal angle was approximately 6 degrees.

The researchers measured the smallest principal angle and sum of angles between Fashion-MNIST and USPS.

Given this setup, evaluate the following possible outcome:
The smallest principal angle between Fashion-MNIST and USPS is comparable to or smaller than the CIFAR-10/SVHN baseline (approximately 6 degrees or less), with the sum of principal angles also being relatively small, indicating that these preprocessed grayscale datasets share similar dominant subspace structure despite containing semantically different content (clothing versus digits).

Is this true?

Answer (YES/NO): NO